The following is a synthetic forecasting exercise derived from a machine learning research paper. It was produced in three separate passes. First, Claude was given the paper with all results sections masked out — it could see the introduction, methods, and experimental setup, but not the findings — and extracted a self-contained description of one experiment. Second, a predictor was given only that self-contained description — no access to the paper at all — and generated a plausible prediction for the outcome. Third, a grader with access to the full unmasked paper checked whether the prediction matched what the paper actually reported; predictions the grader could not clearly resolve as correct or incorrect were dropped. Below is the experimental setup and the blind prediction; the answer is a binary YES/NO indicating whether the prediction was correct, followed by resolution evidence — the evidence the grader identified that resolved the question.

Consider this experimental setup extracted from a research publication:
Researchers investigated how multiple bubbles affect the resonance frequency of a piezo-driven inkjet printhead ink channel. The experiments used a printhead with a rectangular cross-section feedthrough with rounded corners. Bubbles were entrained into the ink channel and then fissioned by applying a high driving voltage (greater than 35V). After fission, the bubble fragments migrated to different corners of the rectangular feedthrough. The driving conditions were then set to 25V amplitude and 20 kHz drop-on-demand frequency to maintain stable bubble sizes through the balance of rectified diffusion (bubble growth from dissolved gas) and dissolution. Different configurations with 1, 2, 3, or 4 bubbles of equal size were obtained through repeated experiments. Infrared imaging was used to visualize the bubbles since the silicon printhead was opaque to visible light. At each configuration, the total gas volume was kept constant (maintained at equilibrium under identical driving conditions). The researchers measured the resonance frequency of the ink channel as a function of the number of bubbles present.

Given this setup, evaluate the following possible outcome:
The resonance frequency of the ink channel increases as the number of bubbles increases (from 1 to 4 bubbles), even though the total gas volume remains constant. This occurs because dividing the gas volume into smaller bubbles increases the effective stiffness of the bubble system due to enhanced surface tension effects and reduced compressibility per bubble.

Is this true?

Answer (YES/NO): NO